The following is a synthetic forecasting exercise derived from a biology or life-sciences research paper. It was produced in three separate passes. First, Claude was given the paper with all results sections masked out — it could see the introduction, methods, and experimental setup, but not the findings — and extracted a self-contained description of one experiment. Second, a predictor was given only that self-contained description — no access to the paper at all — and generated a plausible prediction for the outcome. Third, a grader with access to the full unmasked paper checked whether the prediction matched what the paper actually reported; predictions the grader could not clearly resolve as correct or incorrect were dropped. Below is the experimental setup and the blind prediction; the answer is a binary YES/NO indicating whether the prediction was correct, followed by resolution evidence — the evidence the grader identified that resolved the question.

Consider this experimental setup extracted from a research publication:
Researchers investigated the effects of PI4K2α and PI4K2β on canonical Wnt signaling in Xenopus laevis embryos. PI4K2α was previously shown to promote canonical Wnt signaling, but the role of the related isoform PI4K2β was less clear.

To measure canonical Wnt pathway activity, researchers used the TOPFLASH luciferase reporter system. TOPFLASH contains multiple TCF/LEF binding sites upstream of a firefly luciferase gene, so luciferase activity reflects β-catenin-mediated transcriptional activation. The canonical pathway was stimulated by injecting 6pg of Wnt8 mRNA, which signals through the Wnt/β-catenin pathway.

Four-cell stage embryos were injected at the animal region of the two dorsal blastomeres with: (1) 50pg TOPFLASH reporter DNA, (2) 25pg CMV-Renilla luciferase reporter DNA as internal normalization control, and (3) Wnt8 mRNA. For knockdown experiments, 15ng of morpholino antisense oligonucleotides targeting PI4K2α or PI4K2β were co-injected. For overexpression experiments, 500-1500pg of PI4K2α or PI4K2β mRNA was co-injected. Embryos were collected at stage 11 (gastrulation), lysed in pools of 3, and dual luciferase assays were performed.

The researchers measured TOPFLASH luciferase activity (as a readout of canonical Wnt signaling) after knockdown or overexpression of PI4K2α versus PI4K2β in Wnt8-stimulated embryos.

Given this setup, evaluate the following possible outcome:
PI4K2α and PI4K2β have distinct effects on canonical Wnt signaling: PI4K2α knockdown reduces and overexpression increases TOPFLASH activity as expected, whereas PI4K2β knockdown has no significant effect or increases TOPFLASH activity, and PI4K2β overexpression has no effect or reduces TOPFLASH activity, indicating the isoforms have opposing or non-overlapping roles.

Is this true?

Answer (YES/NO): YES